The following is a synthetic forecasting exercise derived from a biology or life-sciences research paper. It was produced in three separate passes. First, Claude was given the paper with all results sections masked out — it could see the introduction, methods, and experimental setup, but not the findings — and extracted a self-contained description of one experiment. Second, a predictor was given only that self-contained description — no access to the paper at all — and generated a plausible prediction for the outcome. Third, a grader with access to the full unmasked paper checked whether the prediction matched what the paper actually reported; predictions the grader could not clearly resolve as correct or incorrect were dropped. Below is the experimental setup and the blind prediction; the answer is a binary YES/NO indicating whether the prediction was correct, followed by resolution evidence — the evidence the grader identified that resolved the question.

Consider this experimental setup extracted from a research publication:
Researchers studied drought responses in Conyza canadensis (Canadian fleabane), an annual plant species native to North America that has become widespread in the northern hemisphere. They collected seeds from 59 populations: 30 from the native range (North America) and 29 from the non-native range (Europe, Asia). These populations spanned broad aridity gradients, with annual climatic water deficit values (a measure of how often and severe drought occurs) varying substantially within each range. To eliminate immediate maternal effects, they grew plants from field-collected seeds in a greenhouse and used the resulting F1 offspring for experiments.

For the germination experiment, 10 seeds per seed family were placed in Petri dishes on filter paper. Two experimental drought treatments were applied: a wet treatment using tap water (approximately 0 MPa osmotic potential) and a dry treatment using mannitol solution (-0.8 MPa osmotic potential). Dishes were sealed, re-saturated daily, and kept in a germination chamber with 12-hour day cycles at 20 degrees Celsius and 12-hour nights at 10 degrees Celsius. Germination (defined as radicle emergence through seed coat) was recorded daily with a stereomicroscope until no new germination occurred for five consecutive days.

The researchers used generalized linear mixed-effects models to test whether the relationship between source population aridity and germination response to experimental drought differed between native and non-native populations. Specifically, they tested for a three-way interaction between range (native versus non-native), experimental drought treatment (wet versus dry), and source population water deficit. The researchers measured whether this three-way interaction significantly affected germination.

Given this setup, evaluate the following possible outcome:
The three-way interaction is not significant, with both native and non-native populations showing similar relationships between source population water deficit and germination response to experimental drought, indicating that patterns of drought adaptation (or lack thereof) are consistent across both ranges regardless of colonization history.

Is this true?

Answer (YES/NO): YES